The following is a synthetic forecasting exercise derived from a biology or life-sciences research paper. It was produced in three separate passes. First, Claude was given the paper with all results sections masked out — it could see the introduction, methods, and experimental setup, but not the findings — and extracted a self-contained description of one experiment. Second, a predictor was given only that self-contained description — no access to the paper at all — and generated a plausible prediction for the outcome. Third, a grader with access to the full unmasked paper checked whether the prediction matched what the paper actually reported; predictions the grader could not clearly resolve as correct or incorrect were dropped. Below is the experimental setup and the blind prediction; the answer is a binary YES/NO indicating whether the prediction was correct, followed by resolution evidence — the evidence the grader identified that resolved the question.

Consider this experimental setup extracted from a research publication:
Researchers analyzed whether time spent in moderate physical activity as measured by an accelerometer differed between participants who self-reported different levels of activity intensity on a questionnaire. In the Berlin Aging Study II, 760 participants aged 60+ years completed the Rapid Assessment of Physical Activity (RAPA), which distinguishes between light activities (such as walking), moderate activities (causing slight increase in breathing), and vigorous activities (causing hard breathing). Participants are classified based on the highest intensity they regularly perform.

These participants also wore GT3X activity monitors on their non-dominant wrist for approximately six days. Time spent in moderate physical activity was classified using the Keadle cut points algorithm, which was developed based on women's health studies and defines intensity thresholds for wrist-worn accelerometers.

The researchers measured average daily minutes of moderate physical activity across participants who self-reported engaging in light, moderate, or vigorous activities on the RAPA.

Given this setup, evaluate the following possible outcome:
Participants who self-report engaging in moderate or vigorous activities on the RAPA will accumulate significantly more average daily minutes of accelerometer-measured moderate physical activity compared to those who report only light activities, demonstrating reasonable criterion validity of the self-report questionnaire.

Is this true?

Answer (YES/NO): NO